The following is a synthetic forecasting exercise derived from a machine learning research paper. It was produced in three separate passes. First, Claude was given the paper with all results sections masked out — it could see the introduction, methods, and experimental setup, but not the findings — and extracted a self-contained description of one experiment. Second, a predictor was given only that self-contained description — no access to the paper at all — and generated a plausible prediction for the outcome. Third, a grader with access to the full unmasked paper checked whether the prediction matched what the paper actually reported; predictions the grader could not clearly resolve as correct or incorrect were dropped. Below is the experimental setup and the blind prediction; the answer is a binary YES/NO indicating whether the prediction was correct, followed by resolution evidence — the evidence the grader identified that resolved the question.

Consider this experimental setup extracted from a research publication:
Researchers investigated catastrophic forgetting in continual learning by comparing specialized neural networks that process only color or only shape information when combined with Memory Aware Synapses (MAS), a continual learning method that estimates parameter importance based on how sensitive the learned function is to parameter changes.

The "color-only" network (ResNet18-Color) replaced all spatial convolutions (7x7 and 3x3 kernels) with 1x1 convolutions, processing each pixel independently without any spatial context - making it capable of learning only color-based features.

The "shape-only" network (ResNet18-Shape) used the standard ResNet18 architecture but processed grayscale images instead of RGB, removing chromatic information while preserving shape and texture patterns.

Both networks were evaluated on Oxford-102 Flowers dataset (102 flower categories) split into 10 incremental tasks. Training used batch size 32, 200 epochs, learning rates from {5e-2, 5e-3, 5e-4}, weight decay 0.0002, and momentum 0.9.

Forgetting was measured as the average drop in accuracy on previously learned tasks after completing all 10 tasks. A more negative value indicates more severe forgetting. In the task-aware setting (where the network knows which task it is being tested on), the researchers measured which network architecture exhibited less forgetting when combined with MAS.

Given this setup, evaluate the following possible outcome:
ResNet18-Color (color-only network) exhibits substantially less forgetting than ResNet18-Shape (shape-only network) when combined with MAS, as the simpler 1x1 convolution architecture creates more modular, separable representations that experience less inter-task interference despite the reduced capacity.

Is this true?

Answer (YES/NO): NO